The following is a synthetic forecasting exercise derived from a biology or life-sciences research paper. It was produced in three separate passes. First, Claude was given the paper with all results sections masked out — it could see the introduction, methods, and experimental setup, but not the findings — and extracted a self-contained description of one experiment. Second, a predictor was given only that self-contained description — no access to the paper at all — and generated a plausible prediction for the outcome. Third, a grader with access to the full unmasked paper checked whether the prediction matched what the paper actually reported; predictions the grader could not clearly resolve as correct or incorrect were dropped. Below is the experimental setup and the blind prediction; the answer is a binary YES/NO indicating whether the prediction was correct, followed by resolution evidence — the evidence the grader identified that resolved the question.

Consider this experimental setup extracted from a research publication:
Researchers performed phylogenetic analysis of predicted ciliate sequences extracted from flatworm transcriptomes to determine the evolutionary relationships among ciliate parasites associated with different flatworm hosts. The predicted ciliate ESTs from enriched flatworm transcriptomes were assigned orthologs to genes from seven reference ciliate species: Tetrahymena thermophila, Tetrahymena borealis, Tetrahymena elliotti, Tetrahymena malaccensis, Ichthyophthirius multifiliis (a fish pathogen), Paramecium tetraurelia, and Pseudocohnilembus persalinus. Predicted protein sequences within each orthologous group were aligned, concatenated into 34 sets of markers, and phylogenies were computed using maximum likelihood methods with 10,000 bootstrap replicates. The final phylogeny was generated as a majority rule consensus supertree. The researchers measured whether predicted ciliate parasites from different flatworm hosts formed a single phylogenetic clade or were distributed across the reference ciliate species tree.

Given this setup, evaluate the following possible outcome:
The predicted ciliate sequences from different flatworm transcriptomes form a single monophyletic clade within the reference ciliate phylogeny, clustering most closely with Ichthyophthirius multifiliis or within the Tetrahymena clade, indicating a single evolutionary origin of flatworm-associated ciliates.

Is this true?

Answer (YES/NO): NO